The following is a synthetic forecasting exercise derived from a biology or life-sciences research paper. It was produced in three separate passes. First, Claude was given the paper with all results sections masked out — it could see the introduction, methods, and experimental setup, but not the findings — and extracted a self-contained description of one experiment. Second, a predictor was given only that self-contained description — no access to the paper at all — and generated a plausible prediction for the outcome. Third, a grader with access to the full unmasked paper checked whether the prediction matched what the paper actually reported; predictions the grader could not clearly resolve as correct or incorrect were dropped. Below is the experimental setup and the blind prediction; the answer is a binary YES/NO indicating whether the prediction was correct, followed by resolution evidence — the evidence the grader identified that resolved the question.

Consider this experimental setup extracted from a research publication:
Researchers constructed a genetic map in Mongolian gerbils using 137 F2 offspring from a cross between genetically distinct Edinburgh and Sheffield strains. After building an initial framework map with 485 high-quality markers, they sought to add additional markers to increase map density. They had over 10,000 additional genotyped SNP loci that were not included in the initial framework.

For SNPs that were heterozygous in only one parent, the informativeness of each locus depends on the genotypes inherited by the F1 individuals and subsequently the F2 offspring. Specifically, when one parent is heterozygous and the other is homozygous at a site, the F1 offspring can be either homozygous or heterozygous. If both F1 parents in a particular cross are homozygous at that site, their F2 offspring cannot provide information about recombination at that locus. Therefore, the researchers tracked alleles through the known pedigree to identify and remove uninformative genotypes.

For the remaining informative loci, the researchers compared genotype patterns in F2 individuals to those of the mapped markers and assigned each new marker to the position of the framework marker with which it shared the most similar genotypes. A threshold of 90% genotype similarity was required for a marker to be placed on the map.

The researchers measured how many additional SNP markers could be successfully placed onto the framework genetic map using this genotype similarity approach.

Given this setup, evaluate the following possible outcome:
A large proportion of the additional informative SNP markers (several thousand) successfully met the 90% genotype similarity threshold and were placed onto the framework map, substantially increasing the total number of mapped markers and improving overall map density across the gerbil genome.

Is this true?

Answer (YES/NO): YES